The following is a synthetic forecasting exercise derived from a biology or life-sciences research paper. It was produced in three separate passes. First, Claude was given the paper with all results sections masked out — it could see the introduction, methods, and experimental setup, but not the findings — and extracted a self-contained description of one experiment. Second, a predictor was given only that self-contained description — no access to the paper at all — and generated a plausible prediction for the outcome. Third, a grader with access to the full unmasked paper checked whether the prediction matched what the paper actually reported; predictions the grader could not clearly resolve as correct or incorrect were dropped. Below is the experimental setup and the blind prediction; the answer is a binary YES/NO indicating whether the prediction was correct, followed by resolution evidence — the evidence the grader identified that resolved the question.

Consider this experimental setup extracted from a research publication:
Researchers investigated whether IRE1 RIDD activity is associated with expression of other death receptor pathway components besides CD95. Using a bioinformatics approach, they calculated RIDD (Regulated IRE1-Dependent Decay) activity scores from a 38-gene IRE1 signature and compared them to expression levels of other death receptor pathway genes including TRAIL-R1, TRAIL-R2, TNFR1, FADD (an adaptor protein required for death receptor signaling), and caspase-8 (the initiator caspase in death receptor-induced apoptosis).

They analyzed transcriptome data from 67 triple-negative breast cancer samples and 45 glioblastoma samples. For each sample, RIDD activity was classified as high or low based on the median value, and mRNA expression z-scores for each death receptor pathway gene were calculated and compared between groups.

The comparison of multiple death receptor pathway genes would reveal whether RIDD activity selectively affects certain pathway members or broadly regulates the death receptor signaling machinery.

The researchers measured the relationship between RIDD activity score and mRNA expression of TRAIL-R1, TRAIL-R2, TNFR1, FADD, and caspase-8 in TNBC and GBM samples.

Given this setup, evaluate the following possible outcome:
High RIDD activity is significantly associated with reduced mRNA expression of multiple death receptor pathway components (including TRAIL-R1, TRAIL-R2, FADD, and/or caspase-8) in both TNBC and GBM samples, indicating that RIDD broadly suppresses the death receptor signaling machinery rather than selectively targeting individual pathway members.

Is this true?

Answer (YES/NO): NO